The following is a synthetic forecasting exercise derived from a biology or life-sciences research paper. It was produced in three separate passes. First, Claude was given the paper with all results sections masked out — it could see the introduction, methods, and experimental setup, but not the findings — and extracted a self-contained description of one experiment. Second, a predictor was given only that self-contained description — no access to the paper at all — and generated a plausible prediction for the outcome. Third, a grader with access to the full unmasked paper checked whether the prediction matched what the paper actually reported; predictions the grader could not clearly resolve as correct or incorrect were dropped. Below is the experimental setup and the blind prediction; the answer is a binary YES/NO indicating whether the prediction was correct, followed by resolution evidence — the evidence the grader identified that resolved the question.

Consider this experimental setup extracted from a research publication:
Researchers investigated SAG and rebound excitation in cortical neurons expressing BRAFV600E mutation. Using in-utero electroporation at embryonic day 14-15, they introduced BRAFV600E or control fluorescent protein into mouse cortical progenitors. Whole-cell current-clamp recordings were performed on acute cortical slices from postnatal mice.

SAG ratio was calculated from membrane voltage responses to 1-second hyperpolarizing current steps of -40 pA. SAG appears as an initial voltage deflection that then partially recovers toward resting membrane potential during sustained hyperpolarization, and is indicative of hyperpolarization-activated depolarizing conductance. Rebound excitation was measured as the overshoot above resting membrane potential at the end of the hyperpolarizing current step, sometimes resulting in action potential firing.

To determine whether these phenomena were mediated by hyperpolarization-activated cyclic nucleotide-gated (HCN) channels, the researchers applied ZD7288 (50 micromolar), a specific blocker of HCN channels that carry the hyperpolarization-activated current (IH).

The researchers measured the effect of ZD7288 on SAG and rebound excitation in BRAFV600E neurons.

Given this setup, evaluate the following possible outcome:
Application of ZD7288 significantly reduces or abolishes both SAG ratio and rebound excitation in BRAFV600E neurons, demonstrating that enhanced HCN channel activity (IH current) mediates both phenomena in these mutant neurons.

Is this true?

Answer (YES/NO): YES